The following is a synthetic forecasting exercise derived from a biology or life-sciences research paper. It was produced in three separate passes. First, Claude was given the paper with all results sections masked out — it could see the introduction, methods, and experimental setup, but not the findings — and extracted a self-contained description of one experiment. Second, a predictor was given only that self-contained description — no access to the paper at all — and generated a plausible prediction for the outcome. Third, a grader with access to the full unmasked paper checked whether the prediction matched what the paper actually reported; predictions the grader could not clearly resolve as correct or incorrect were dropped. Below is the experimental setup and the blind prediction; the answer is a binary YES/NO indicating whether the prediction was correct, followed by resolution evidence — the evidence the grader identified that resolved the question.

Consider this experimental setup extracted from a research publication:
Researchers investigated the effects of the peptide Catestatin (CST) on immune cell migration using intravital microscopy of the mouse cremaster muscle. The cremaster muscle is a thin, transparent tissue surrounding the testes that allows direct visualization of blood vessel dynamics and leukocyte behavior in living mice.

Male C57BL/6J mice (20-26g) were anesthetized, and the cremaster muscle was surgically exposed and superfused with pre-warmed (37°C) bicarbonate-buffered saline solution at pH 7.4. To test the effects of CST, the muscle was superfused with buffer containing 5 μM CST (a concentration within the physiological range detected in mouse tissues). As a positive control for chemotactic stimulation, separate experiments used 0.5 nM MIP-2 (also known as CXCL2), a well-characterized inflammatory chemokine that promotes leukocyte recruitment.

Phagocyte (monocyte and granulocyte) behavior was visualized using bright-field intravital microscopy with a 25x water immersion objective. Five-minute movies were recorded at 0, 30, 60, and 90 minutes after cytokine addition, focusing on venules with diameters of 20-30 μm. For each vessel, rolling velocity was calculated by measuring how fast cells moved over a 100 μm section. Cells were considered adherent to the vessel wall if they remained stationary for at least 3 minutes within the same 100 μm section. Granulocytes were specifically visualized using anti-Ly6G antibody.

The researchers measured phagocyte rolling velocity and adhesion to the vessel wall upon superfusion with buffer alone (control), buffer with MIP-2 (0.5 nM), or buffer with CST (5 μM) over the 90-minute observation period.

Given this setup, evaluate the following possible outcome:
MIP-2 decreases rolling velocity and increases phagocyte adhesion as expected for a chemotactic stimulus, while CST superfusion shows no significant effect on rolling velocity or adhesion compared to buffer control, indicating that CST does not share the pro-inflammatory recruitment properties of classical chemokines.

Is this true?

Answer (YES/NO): NO